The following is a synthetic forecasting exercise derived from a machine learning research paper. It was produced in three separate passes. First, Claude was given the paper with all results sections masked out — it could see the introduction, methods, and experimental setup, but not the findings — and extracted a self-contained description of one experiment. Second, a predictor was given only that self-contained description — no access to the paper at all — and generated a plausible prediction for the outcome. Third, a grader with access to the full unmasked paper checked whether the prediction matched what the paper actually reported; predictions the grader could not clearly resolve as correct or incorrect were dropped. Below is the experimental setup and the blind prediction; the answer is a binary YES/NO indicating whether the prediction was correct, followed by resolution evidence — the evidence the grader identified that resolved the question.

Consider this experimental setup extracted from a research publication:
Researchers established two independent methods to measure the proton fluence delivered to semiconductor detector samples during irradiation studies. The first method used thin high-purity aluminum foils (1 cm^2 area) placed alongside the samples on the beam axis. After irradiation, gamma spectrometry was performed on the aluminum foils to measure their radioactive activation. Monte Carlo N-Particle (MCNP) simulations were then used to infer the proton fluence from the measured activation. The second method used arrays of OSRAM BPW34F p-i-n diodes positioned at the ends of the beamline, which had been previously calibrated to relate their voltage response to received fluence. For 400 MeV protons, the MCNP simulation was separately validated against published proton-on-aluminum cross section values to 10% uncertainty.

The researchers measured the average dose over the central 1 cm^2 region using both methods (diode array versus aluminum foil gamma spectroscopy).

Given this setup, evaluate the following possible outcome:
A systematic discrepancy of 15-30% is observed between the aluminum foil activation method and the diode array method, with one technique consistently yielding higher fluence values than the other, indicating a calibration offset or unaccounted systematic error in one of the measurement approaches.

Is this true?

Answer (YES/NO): NO